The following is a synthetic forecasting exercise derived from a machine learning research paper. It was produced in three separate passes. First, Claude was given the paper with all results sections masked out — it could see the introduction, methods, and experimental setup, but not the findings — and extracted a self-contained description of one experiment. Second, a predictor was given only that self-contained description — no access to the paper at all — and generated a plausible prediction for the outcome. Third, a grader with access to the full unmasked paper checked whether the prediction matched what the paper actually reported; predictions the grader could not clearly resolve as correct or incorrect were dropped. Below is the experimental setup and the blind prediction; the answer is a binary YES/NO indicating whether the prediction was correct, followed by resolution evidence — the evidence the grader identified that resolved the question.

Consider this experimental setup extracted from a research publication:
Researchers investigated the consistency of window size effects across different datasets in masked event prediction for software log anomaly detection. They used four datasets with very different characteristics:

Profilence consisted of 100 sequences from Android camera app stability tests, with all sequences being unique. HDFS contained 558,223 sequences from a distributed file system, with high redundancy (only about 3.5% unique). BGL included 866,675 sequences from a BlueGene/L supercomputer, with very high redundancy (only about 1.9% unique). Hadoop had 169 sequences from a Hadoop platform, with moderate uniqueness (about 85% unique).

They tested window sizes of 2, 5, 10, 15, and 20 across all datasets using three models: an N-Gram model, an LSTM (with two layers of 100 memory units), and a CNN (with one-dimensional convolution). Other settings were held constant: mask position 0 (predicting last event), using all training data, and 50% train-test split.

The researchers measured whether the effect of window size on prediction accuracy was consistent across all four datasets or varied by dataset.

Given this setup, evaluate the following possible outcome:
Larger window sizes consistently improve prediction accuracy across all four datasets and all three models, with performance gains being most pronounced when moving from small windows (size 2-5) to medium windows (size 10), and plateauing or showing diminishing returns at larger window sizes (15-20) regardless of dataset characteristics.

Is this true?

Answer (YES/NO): NO